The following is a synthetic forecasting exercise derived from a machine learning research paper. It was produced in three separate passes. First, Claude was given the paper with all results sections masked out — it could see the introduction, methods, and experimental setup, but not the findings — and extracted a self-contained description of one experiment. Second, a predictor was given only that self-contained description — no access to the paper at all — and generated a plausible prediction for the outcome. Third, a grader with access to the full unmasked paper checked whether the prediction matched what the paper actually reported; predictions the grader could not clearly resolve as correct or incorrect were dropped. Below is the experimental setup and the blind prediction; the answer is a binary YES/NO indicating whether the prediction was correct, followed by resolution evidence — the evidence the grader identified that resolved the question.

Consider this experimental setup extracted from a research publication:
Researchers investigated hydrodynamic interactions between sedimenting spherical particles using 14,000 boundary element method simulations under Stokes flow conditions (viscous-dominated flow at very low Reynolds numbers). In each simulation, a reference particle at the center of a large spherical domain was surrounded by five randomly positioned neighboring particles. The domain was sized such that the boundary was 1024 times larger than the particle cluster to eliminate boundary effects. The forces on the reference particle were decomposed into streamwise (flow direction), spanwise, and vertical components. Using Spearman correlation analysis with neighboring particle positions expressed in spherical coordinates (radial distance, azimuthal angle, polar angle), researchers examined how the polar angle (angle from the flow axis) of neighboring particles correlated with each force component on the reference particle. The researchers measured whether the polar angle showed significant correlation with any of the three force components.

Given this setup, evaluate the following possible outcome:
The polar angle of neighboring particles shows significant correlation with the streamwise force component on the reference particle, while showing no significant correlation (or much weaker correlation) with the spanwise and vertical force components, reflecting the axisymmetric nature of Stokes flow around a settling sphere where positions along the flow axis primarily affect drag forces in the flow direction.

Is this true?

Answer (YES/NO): NO